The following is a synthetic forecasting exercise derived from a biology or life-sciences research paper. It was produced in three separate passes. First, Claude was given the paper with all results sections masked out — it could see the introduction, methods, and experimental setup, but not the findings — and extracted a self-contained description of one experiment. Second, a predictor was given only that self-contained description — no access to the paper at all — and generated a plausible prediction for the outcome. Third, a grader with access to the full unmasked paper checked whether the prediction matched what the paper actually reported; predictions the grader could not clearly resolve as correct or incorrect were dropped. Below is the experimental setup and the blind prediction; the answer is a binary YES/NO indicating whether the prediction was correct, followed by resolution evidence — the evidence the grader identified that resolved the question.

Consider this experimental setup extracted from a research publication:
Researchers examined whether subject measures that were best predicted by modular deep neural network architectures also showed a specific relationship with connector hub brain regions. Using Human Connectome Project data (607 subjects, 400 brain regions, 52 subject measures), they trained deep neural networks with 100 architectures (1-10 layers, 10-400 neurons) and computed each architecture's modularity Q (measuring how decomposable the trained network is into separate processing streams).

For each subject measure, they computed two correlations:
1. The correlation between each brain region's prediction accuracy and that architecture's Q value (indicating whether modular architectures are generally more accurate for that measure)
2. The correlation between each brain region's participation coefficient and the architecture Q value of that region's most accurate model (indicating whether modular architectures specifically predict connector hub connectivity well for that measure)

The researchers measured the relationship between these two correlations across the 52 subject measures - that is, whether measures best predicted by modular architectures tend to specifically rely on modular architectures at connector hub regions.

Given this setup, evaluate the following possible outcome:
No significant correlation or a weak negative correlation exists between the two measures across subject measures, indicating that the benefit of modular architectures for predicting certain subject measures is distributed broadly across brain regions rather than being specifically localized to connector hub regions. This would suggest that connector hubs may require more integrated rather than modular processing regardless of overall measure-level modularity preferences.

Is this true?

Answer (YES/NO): NO